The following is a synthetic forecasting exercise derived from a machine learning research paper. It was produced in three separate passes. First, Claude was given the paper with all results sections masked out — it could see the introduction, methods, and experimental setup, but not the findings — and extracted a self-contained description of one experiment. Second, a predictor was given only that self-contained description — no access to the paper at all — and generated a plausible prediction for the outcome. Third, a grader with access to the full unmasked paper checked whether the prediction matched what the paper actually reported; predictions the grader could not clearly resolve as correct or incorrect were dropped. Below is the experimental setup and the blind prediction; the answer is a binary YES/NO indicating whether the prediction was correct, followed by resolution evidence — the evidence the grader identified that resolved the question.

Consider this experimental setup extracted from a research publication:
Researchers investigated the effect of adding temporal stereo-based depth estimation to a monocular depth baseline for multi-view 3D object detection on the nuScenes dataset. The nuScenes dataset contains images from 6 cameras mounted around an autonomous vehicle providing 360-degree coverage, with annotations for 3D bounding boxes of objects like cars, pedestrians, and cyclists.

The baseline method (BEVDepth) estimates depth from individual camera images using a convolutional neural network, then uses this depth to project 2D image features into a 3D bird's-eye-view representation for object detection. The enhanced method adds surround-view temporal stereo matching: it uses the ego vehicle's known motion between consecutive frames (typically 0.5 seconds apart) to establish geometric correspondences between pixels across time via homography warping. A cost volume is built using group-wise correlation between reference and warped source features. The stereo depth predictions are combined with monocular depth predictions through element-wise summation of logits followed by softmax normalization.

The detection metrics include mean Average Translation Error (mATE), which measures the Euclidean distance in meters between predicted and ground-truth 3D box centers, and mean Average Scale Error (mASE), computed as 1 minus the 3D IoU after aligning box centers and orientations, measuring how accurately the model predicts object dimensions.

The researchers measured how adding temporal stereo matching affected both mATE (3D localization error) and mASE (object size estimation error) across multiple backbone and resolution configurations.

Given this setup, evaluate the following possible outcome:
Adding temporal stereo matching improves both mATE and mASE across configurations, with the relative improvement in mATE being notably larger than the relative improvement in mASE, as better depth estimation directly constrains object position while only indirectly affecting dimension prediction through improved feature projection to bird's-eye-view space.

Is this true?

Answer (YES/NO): NO